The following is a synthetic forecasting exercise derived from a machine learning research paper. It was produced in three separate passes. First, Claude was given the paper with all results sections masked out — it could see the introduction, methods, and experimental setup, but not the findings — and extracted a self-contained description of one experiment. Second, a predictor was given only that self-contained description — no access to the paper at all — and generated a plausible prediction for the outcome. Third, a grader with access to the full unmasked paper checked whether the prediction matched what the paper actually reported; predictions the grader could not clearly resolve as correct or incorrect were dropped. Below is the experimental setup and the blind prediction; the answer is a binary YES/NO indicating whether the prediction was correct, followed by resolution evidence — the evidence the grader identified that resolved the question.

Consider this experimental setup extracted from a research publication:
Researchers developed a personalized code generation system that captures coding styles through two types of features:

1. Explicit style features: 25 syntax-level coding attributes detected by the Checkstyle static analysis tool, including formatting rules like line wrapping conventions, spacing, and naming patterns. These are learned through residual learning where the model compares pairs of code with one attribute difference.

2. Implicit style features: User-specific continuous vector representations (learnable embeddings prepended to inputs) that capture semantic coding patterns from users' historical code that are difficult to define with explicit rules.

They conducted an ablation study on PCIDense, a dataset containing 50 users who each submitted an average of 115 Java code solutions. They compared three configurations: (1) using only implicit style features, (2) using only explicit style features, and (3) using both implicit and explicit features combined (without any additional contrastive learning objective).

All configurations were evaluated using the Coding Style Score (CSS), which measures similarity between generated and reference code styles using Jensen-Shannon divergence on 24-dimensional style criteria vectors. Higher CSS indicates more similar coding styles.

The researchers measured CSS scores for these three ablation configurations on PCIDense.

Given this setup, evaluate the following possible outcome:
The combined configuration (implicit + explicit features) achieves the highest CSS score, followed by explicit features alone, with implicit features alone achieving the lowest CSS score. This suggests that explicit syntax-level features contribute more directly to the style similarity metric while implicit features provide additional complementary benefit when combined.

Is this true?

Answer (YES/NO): YES